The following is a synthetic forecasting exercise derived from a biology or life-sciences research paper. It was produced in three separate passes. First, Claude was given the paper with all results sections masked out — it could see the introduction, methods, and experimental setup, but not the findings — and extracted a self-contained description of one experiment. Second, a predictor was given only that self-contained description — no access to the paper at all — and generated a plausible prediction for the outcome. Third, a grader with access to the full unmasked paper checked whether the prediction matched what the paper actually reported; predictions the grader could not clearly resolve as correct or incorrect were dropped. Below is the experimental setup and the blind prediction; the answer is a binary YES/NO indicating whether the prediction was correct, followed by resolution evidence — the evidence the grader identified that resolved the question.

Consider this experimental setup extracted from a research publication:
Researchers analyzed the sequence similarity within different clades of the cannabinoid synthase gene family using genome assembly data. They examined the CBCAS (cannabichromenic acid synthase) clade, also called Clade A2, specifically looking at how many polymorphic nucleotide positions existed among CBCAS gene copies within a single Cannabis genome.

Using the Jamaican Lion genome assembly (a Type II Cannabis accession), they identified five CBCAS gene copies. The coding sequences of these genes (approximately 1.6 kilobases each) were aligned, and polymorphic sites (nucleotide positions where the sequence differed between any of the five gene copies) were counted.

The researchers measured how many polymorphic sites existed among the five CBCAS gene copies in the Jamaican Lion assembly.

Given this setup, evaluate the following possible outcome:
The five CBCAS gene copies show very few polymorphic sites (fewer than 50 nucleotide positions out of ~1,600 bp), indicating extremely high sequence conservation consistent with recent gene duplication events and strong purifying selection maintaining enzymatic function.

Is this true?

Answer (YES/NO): YES